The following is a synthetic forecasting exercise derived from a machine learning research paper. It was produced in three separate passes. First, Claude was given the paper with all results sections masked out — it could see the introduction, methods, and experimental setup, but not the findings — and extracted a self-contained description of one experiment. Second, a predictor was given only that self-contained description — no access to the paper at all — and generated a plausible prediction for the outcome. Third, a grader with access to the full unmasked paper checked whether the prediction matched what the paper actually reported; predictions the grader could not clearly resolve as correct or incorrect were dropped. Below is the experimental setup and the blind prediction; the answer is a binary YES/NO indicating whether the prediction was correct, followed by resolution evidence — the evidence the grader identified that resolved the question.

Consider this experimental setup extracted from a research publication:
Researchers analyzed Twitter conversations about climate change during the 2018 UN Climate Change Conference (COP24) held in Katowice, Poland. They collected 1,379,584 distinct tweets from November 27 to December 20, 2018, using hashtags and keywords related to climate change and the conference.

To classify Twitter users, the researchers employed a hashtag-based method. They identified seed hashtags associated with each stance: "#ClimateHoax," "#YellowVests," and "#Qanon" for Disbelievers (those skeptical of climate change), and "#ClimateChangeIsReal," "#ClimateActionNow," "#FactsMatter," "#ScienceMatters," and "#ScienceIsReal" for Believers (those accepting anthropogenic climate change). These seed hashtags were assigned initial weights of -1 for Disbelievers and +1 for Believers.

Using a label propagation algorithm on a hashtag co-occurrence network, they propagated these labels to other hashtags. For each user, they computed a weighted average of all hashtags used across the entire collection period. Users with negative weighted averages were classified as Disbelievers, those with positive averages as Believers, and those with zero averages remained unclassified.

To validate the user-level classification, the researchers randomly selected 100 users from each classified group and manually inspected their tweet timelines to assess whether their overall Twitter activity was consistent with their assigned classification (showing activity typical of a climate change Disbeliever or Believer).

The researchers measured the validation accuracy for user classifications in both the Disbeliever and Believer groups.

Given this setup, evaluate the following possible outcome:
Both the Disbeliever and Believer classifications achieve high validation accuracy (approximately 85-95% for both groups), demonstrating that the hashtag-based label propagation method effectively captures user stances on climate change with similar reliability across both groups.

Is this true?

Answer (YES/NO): NO